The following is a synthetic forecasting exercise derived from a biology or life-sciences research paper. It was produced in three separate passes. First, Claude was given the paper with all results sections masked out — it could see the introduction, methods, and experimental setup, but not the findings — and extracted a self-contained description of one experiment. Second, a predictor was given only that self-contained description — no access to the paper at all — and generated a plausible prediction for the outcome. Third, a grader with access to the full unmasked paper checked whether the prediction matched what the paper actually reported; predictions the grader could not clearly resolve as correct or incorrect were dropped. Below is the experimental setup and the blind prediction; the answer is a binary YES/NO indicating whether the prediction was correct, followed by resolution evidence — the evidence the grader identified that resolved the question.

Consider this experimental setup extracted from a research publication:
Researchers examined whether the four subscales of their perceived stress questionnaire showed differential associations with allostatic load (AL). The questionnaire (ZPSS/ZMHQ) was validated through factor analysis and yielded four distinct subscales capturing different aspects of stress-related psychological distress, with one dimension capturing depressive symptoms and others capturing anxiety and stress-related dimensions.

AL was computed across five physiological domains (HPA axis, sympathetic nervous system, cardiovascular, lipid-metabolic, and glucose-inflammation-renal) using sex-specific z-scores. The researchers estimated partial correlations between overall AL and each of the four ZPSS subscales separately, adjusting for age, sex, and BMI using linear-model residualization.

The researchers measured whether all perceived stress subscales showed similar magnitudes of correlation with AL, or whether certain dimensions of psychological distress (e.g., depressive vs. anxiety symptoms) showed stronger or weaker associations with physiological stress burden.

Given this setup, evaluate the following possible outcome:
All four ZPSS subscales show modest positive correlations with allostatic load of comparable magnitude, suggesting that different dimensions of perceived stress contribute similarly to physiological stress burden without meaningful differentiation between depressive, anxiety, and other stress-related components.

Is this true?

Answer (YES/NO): NO